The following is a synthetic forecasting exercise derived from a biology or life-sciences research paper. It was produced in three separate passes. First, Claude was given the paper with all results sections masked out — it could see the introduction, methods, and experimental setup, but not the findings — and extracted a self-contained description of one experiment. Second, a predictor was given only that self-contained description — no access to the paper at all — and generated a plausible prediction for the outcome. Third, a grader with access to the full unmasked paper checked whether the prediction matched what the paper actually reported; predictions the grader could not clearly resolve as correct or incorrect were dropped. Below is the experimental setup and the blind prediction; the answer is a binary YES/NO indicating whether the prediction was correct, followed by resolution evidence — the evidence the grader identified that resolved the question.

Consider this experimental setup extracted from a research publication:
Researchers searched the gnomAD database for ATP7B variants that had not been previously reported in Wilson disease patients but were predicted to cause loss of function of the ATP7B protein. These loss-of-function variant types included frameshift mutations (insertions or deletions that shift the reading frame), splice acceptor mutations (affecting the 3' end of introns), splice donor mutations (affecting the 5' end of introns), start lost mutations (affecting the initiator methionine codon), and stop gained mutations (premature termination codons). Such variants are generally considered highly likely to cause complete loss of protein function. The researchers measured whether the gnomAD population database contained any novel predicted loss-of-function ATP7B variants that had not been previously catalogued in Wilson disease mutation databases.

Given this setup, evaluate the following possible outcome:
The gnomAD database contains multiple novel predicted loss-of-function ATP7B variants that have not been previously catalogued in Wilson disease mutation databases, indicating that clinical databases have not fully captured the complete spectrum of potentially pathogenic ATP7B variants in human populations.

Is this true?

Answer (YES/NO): YES